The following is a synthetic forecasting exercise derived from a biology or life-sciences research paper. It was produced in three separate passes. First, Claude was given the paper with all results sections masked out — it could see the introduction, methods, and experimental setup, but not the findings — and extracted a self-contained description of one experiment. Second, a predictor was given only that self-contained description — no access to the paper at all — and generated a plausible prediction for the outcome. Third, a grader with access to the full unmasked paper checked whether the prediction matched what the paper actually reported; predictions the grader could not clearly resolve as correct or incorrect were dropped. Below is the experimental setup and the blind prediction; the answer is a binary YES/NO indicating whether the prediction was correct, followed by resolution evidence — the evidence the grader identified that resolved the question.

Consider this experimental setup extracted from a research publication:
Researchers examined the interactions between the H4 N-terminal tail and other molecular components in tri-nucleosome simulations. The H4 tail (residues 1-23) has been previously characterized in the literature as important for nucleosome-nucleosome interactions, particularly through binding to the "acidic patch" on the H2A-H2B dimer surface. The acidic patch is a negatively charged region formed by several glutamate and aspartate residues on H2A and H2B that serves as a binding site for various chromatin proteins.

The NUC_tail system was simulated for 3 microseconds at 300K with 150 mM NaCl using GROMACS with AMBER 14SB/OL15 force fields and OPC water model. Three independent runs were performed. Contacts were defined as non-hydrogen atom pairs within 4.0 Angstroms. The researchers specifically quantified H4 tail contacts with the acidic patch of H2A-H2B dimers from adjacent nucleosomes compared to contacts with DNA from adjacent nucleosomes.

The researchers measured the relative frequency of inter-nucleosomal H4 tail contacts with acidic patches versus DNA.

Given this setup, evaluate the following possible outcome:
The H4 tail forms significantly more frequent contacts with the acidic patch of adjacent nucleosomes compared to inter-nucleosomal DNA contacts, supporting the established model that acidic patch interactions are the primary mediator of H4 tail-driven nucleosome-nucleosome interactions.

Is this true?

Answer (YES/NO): NO